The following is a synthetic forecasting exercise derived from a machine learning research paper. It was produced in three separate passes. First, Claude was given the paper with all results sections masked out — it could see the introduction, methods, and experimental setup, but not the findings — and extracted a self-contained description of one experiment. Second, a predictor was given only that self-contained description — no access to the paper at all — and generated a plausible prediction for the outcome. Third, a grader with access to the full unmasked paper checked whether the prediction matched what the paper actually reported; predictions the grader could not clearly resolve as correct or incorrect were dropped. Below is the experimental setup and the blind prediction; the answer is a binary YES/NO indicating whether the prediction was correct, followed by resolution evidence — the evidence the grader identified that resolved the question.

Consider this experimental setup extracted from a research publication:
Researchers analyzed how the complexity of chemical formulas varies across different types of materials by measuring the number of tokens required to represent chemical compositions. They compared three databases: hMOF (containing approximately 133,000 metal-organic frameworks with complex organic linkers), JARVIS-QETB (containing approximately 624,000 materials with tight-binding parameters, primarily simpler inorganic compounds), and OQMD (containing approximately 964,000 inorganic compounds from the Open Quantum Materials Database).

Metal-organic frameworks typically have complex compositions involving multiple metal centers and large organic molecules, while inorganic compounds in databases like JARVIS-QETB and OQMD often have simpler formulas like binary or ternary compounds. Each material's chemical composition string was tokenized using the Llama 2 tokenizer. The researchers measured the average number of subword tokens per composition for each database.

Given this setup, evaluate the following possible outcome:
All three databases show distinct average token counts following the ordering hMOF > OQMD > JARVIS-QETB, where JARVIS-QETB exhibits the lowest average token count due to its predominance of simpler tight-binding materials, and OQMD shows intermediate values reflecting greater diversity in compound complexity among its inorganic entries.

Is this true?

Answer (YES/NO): YES